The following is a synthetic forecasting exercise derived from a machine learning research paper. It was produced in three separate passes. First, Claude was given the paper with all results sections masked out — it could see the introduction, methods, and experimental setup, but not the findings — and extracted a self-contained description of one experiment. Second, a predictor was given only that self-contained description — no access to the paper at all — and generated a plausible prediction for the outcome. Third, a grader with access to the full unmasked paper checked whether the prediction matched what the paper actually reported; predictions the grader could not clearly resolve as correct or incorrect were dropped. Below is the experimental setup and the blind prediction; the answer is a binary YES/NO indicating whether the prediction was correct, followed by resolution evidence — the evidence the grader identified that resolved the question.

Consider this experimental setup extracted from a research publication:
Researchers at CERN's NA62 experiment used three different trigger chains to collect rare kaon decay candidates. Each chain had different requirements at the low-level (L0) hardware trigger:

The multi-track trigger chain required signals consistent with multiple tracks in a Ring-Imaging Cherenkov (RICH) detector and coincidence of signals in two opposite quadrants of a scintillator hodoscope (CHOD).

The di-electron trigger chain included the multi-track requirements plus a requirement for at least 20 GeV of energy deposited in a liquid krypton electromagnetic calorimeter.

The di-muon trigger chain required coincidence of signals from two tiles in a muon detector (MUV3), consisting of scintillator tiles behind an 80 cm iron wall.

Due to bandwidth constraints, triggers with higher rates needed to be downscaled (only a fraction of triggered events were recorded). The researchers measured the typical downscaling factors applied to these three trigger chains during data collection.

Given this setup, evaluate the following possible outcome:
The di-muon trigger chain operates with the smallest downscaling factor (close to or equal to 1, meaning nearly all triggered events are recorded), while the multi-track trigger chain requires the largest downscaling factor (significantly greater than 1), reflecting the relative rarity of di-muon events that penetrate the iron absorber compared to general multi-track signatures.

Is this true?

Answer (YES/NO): NO